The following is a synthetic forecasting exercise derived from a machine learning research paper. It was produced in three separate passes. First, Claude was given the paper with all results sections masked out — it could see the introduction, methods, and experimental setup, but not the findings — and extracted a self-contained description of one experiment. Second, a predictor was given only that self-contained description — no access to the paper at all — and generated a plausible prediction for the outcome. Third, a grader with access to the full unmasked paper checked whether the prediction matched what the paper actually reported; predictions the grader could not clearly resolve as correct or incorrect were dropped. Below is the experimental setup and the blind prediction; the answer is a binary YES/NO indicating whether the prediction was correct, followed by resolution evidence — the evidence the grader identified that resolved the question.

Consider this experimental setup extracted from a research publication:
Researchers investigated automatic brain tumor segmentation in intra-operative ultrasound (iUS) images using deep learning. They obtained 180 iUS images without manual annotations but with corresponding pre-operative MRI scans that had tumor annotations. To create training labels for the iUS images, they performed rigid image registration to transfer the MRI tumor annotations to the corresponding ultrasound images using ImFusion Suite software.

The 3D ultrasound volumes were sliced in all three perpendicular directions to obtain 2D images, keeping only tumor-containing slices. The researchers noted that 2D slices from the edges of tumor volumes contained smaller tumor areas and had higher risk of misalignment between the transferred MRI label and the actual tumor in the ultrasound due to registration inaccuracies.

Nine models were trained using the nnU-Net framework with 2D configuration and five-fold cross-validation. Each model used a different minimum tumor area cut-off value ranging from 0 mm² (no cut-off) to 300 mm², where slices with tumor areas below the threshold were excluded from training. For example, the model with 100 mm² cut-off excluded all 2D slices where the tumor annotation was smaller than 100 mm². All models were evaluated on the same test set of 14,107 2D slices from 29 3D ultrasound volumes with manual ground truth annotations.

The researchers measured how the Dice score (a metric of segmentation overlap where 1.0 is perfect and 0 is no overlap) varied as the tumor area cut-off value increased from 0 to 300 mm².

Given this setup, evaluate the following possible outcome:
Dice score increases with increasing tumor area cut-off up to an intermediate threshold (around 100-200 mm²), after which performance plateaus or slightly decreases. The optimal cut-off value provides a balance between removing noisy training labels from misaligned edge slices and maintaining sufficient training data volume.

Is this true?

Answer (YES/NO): YES